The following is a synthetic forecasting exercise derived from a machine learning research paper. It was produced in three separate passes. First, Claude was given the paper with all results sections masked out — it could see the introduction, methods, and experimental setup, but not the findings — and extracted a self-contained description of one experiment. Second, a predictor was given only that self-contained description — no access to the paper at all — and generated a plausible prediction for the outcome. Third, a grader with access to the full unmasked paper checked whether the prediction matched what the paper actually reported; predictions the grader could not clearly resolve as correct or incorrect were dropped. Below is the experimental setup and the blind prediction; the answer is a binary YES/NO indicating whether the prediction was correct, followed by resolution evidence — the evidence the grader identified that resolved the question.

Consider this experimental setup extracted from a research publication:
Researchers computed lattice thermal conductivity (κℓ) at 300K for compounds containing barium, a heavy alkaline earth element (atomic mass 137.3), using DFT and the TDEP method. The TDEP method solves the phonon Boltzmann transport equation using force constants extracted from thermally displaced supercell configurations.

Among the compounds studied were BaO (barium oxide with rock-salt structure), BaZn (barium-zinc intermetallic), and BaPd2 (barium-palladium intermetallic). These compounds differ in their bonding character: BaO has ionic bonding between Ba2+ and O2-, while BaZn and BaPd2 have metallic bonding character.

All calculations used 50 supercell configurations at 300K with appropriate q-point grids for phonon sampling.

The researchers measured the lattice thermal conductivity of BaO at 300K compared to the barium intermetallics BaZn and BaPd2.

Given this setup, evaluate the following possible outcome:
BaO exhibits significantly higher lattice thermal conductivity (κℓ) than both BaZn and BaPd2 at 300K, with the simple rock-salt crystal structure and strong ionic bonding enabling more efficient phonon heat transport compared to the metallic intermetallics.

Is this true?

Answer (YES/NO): YES